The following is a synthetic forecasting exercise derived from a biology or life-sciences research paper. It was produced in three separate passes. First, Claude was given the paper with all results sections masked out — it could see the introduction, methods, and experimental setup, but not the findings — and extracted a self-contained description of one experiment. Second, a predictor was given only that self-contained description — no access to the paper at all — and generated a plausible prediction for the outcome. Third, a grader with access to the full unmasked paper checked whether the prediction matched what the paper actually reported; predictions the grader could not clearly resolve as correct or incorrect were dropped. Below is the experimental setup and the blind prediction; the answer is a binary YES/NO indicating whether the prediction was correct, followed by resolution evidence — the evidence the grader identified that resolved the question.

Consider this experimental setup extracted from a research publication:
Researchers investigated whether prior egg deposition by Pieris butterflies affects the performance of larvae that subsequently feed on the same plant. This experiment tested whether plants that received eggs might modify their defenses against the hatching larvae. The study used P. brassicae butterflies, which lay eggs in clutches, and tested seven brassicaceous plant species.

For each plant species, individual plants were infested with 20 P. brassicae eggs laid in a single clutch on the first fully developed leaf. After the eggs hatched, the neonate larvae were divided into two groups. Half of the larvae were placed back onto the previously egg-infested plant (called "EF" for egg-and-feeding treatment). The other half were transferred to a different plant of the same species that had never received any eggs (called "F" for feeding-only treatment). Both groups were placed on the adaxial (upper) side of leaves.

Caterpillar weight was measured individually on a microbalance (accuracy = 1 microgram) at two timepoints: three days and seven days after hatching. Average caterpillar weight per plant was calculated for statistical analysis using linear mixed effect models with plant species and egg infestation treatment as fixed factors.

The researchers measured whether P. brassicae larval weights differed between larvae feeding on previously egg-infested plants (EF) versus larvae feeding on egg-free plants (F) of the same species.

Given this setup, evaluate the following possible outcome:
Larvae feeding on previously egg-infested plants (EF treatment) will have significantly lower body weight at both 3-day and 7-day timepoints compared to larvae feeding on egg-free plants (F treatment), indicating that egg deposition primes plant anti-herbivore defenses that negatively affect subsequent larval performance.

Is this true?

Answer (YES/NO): NO